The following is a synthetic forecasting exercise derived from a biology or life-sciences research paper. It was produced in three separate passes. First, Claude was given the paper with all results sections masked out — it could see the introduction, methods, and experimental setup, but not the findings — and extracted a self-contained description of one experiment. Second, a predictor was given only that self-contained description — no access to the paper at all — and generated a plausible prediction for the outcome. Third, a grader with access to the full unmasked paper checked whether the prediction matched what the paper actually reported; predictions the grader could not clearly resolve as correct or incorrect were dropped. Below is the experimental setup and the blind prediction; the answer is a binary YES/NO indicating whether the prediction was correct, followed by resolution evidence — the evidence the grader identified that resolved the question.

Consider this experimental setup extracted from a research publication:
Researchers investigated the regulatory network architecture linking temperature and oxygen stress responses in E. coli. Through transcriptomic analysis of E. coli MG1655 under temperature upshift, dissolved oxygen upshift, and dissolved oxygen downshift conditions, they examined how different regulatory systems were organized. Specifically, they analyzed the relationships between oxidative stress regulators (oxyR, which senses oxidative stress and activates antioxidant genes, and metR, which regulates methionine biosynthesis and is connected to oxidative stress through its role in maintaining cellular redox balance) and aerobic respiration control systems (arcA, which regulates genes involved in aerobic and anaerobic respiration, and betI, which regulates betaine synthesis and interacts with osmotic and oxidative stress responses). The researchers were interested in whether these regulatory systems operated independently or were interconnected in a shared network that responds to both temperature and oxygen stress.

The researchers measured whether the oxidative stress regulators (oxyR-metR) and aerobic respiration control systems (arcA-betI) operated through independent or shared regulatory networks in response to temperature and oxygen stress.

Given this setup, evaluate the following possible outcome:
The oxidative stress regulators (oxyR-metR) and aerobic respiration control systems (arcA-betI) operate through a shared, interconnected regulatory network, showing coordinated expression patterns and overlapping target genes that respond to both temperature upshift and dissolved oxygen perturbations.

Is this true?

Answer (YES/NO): YES